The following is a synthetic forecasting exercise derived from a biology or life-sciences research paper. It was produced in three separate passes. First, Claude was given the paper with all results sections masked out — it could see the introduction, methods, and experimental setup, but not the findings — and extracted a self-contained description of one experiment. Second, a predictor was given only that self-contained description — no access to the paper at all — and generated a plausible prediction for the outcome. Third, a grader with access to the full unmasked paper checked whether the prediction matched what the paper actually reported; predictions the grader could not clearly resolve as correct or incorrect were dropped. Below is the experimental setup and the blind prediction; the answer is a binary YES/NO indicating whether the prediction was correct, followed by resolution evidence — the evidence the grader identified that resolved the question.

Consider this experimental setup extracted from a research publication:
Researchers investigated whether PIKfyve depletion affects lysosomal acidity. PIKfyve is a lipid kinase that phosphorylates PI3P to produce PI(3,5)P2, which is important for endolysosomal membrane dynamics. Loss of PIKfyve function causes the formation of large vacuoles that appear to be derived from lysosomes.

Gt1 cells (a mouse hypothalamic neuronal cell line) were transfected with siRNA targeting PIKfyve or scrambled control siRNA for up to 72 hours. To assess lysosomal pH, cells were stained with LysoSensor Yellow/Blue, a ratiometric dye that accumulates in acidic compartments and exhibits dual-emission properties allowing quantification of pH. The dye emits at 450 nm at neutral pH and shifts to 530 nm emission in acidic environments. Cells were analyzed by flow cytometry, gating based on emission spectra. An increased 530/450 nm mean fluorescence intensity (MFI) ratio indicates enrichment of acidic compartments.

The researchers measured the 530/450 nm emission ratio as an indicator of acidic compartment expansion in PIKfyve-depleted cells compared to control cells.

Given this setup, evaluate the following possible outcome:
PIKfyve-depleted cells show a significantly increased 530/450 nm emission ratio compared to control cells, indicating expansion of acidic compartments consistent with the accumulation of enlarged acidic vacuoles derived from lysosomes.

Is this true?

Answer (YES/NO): NO